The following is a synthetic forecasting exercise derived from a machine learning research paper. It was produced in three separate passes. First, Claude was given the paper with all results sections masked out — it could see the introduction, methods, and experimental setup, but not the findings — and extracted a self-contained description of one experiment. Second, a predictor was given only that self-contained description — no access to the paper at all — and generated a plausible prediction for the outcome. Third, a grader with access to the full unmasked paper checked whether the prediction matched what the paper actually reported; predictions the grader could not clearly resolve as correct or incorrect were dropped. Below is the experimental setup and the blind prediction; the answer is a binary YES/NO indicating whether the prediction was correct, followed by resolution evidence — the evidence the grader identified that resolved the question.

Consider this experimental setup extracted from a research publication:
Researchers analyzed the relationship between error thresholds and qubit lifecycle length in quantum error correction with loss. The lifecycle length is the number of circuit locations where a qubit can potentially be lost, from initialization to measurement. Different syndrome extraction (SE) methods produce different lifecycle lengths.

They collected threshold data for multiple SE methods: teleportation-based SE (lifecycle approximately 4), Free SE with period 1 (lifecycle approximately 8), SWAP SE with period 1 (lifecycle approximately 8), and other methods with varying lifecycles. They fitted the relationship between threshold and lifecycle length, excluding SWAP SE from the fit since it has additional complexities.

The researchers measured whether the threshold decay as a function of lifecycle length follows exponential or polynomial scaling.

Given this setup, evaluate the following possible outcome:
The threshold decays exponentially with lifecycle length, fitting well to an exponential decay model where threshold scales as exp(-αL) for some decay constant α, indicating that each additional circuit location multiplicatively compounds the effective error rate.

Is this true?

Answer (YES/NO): NO